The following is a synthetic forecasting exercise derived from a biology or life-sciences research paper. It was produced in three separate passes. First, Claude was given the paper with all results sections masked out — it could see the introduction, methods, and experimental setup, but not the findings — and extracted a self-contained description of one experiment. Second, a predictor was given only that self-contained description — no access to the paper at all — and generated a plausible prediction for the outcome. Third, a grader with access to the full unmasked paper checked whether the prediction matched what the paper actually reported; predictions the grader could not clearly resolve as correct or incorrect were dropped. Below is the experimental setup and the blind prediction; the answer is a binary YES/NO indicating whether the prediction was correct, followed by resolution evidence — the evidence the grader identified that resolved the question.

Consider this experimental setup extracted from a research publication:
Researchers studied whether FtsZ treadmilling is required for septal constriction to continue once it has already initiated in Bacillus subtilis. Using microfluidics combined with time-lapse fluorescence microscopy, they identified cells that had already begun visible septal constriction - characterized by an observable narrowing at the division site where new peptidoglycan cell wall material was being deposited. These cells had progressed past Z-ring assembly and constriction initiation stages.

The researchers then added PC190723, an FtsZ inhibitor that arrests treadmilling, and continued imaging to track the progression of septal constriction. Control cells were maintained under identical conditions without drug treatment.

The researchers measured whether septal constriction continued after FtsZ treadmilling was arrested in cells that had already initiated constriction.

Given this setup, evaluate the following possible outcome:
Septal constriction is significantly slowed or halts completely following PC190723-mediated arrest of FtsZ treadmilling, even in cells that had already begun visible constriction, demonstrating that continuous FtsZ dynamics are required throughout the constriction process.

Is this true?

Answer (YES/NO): NO